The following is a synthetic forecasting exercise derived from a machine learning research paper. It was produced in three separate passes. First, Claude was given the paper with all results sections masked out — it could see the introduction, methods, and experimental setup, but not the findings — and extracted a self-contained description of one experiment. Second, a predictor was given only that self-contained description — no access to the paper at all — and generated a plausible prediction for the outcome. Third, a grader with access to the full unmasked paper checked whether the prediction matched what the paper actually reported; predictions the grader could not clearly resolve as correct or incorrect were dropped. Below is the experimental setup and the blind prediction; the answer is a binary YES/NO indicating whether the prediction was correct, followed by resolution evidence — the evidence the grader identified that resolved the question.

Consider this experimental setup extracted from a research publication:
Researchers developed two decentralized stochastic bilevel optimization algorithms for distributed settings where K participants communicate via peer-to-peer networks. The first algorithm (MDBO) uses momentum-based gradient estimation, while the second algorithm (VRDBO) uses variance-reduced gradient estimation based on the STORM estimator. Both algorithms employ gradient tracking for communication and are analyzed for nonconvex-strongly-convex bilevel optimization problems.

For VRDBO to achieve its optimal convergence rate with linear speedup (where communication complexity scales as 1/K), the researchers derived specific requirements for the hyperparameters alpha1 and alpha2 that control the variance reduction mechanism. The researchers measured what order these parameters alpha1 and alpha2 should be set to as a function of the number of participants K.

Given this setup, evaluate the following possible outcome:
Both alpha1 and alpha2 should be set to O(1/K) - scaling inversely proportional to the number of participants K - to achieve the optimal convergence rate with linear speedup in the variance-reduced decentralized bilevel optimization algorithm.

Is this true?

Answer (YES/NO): YES